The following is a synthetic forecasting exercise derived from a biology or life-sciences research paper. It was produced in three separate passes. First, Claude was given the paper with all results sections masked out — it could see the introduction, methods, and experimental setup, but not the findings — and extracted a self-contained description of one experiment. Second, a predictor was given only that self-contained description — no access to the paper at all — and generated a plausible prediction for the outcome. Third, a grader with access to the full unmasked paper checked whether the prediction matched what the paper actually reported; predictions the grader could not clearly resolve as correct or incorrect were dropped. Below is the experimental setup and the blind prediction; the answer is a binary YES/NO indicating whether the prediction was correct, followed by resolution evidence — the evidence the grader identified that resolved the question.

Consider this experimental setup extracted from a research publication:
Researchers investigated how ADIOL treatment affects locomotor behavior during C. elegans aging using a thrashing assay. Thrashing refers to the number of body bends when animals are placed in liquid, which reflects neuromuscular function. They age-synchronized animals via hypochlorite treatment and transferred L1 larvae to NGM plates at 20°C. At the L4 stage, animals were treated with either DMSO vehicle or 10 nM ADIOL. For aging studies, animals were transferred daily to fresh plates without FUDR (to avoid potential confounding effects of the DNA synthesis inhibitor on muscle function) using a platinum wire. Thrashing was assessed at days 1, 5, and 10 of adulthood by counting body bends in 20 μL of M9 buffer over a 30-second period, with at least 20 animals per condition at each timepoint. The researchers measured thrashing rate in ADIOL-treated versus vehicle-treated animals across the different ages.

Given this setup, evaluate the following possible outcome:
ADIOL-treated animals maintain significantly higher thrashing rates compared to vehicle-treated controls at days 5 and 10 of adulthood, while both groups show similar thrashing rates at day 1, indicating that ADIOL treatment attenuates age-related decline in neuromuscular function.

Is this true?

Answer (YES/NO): NO